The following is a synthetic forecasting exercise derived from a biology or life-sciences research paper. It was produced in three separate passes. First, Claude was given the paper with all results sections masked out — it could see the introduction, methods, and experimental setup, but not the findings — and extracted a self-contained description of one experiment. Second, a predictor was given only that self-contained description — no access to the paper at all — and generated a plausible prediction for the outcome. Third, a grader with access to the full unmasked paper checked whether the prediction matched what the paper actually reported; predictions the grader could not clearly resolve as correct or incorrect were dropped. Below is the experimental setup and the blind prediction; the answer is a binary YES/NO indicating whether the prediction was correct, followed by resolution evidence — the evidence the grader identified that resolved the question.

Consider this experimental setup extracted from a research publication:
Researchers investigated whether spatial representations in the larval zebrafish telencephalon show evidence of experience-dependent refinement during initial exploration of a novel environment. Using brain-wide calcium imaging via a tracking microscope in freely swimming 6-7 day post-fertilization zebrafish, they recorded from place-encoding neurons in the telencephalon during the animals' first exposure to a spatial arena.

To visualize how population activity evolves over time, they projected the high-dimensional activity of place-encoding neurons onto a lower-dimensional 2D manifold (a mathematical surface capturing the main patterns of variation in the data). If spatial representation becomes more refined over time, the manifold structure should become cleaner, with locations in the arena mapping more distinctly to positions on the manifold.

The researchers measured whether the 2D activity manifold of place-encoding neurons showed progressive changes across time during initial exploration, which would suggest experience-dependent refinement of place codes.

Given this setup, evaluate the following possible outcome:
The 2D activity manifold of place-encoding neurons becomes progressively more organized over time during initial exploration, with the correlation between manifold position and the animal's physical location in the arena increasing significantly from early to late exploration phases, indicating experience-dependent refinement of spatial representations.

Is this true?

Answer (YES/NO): YES